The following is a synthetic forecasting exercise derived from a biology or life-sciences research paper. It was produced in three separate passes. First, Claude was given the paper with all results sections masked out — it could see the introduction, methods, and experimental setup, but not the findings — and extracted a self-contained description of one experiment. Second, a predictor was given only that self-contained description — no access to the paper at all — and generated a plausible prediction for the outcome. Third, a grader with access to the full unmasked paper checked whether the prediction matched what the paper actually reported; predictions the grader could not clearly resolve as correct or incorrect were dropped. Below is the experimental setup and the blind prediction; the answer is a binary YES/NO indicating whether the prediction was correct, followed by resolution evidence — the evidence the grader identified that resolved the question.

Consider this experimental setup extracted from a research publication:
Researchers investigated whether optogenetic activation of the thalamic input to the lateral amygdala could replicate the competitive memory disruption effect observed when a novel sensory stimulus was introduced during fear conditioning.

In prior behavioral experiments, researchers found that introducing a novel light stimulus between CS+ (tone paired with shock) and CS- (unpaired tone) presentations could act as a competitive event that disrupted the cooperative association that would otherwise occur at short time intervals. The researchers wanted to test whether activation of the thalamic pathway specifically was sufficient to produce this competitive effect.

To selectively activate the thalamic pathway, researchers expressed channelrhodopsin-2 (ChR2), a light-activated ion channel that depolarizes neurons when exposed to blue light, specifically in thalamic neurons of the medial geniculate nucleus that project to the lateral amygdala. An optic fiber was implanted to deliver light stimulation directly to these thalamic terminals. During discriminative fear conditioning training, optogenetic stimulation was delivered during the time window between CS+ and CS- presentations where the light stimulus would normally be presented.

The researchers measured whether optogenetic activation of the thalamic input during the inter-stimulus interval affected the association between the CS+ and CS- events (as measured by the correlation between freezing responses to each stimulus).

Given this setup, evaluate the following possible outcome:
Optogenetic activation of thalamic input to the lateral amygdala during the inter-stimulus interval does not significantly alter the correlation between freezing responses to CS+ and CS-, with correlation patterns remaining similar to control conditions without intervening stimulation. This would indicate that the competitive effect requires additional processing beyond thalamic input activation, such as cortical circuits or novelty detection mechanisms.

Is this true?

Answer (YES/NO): NO